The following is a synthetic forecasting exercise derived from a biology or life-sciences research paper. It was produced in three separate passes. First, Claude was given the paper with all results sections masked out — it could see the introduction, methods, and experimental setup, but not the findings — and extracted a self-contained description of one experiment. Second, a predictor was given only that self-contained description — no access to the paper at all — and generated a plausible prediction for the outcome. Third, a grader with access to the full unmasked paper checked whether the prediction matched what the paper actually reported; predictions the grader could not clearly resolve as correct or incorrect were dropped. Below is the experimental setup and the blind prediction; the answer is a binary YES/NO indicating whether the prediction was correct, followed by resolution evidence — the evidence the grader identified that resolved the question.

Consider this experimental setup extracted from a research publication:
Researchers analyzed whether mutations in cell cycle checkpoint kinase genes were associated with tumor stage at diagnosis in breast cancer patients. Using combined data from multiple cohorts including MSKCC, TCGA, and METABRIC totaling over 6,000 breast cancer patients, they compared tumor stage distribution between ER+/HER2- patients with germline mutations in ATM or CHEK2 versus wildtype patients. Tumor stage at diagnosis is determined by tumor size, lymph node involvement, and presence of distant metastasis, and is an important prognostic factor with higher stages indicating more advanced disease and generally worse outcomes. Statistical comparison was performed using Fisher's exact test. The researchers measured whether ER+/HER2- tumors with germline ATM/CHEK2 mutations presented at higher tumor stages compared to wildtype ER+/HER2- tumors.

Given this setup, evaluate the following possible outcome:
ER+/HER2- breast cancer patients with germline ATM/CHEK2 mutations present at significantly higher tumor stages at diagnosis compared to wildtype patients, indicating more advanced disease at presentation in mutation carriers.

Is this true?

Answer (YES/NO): YES